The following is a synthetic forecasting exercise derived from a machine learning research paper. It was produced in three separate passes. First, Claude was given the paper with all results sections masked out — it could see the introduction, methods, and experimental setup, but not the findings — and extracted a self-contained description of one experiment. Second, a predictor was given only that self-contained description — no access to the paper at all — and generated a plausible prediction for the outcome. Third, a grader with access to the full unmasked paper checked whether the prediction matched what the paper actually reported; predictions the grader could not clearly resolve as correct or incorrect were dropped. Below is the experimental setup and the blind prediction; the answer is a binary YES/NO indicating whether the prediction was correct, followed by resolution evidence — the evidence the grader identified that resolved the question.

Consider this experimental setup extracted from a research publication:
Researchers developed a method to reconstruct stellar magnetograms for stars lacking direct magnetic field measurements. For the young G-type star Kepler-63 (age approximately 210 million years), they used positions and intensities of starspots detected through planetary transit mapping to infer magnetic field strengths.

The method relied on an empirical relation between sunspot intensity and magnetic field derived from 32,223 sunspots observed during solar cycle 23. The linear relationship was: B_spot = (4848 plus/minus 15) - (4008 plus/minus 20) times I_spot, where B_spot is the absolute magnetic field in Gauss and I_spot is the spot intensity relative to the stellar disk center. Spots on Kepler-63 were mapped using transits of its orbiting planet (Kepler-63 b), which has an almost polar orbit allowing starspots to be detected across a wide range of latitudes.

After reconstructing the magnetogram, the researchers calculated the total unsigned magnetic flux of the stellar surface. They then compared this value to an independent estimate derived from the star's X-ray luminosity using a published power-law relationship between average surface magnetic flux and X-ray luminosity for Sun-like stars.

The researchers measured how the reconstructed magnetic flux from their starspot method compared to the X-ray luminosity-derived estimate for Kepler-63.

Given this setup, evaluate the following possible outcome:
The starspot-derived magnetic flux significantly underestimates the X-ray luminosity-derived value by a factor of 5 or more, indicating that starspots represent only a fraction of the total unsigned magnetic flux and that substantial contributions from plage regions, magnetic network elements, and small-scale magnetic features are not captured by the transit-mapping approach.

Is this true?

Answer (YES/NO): NO